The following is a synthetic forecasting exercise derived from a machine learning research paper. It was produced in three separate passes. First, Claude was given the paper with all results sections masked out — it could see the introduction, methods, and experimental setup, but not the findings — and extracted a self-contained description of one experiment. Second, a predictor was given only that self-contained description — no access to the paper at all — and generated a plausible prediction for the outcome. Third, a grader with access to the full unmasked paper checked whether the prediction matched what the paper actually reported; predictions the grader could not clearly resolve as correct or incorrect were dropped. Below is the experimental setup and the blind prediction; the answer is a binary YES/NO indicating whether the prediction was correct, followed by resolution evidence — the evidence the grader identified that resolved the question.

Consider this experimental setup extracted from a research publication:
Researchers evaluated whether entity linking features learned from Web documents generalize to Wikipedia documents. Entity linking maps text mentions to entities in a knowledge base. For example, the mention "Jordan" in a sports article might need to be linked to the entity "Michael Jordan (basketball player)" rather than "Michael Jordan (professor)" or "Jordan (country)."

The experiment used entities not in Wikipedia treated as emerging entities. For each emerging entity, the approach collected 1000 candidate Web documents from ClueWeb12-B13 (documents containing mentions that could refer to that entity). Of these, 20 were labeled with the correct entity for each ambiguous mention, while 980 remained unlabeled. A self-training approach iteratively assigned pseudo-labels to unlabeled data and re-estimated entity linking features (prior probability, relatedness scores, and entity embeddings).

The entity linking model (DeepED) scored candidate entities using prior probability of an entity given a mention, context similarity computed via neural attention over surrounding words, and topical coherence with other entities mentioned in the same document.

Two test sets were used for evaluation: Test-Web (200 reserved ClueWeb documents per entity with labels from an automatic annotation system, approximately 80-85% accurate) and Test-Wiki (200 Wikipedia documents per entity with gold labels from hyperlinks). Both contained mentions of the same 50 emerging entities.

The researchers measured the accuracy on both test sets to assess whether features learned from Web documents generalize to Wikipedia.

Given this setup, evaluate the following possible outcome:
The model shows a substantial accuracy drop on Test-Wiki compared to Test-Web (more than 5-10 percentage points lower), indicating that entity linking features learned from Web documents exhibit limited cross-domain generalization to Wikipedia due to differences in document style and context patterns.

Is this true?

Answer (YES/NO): NO